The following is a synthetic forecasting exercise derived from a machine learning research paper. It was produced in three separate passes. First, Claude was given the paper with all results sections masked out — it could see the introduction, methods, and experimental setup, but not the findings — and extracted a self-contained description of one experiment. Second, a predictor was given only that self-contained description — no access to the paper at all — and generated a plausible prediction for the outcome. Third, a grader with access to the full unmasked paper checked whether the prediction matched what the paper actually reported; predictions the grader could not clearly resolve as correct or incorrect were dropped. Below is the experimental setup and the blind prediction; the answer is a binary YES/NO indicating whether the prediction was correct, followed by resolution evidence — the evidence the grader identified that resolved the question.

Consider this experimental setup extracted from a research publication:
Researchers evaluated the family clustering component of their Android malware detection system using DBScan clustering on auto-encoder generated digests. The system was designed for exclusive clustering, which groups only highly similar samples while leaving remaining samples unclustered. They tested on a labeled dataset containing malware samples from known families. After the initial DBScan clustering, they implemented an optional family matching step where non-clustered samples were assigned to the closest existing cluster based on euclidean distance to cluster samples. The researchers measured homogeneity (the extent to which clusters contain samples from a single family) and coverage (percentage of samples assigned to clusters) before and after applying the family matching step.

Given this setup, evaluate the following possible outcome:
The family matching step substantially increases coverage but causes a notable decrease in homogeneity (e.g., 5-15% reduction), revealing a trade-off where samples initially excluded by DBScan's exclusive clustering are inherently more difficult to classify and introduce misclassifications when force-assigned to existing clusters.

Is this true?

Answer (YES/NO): YES